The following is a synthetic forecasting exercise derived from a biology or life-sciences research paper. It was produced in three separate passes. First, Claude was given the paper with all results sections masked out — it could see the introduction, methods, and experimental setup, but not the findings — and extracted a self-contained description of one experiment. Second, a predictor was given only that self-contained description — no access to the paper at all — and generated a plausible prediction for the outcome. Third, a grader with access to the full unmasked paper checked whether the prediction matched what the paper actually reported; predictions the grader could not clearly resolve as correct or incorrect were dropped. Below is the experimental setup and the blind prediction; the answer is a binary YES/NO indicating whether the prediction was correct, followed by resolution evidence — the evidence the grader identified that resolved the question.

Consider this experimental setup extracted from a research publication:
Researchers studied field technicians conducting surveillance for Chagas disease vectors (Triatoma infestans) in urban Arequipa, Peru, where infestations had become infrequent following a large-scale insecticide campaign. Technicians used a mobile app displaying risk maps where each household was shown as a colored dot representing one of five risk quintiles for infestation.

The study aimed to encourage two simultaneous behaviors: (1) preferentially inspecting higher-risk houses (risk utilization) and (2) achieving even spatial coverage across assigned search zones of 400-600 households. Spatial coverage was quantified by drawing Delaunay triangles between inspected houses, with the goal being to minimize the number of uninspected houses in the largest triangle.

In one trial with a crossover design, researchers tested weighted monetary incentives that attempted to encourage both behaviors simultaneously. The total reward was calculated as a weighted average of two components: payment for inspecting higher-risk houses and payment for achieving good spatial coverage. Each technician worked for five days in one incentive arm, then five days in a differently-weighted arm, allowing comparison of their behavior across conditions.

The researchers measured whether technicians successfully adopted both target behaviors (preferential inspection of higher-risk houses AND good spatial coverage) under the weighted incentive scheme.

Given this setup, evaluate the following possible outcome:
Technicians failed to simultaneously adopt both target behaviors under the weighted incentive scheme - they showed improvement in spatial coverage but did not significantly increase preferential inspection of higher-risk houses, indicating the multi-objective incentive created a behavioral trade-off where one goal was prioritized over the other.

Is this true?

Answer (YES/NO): YES